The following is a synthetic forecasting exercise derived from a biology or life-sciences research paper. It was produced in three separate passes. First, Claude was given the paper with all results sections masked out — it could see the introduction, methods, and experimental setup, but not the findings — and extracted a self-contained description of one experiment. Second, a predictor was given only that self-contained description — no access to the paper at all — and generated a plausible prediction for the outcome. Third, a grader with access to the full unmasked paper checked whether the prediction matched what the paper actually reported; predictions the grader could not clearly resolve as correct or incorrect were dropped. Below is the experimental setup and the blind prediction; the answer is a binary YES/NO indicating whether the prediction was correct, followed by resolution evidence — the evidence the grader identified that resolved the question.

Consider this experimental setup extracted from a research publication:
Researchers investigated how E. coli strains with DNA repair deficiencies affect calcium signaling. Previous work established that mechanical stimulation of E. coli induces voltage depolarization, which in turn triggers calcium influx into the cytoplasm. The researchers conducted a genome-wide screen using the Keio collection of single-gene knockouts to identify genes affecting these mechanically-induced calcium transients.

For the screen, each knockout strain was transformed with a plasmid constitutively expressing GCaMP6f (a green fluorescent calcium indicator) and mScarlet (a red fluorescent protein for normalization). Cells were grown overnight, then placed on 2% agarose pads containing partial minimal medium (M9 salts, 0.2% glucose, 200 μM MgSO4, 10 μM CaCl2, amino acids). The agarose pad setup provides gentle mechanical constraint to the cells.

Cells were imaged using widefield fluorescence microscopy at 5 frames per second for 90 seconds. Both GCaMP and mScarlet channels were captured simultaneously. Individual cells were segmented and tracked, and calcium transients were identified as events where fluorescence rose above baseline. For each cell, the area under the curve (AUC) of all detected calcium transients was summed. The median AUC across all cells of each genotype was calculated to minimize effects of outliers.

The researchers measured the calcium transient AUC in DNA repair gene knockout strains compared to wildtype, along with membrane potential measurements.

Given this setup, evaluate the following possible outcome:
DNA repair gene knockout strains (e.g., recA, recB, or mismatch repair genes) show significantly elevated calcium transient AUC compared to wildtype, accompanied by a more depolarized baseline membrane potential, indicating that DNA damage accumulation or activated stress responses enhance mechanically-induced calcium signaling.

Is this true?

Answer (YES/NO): NO